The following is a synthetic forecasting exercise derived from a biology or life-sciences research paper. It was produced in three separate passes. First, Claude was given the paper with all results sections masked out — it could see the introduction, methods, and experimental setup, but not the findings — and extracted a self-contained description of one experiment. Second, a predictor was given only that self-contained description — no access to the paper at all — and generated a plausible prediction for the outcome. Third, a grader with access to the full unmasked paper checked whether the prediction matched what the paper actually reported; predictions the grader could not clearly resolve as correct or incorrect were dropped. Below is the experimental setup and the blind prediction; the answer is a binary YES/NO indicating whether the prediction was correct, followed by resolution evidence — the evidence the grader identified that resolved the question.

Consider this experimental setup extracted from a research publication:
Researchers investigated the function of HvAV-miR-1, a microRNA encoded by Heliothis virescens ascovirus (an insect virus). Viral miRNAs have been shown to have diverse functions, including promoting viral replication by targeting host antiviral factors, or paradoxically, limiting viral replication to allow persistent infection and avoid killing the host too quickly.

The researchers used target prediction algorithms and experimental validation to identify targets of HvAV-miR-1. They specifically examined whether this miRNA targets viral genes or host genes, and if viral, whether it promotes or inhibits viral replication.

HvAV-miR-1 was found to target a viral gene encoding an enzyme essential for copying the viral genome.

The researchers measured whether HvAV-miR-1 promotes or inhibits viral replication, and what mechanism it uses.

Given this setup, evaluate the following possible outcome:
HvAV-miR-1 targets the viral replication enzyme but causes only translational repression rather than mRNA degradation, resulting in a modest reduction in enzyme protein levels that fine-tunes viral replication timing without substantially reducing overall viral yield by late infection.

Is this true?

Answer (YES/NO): NO